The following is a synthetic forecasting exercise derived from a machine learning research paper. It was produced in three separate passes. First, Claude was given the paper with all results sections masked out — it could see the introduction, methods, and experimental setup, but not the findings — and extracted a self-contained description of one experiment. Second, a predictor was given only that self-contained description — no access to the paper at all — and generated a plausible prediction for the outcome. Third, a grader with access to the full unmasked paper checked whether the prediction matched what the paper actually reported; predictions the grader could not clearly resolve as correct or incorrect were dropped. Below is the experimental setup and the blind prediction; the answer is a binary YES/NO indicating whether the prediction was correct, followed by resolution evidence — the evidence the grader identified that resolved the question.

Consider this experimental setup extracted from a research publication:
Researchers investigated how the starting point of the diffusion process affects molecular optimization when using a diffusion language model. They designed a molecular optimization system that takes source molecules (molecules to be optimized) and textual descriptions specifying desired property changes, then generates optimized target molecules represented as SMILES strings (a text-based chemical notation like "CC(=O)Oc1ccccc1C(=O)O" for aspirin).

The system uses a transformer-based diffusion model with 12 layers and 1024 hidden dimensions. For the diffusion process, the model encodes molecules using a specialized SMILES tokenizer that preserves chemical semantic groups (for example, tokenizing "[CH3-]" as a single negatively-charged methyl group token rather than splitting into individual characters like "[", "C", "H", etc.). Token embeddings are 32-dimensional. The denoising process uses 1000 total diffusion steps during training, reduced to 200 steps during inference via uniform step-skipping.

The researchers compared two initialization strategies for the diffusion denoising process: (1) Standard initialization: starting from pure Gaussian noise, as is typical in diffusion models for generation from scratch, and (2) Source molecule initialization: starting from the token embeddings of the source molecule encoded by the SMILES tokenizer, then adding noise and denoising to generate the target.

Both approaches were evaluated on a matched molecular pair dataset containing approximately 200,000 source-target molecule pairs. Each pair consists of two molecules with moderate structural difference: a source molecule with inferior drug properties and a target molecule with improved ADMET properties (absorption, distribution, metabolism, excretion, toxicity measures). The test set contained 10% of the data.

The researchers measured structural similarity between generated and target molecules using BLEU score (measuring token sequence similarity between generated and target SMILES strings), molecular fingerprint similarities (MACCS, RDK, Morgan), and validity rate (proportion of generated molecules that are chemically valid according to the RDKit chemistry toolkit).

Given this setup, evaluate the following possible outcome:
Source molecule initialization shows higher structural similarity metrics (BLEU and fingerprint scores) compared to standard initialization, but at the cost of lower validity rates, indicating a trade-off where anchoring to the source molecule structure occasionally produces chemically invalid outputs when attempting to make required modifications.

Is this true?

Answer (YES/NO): NO